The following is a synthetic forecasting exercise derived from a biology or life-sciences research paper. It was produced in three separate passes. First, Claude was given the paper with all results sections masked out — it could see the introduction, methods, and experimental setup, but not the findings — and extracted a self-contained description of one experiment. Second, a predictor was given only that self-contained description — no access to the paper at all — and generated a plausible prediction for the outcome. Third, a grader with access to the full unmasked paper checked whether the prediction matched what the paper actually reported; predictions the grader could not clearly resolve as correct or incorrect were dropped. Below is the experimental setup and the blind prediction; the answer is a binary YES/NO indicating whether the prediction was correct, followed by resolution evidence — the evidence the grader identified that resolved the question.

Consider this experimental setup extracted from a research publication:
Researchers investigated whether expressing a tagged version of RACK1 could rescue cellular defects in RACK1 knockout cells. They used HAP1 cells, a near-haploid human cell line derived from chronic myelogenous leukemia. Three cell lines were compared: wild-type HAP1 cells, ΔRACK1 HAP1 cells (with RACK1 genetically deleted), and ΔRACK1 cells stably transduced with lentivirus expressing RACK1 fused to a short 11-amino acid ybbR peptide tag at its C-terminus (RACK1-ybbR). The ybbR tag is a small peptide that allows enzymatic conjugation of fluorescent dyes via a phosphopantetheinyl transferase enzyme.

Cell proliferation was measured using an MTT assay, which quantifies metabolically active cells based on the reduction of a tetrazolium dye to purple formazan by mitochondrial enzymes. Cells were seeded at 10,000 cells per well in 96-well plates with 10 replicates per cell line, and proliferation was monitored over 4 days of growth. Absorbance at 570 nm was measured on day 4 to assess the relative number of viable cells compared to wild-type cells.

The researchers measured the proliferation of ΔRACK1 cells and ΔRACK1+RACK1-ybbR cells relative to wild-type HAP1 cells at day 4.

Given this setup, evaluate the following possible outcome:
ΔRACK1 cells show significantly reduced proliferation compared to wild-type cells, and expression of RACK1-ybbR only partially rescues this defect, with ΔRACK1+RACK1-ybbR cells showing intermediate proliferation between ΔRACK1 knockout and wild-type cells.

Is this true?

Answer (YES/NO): NO